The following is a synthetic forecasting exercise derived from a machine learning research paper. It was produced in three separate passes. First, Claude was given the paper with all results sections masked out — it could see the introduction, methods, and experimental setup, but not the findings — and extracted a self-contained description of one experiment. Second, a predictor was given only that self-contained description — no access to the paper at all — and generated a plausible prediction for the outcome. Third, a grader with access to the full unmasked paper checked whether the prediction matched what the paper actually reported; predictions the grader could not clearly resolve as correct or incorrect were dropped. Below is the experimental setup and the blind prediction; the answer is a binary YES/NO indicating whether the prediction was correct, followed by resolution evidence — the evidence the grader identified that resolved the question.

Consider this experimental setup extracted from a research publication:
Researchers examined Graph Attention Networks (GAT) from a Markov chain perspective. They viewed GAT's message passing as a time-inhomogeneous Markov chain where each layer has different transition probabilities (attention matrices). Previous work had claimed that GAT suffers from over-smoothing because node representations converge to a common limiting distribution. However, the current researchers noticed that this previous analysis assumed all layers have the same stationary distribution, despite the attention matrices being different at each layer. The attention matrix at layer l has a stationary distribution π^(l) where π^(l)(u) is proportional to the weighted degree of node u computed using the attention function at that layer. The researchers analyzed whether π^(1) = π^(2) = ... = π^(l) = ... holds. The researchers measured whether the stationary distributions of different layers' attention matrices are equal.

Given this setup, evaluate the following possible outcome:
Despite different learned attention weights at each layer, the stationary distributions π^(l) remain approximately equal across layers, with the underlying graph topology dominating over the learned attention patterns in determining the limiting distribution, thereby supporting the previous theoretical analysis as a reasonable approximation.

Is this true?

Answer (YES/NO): NO